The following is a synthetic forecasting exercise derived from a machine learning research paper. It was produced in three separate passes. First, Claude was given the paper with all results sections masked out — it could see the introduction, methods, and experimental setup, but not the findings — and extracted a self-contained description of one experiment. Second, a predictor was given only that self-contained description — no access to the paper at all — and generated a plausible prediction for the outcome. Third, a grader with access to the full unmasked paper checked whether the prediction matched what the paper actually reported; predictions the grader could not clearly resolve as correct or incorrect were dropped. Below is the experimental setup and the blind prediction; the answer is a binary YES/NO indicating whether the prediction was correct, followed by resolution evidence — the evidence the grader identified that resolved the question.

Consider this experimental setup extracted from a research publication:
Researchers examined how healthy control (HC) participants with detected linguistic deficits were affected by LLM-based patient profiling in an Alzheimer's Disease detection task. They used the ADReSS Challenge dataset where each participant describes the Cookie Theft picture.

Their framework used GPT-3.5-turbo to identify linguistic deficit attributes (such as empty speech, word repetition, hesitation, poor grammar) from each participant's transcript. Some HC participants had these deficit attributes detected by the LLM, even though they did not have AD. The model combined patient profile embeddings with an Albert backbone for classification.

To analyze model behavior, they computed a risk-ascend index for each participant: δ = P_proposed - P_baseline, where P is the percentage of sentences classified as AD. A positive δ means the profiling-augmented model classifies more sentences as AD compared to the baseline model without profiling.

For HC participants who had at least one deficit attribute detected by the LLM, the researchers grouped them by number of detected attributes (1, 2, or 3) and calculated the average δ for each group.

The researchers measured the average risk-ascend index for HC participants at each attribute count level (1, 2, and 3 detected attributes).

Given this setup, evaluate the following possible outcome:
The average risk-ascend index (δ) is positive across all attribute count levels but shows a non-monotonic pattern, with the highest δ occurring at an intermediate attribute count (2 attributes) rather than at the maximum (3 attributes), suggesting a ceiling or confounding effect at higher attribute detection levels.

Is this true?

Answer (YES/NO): NO